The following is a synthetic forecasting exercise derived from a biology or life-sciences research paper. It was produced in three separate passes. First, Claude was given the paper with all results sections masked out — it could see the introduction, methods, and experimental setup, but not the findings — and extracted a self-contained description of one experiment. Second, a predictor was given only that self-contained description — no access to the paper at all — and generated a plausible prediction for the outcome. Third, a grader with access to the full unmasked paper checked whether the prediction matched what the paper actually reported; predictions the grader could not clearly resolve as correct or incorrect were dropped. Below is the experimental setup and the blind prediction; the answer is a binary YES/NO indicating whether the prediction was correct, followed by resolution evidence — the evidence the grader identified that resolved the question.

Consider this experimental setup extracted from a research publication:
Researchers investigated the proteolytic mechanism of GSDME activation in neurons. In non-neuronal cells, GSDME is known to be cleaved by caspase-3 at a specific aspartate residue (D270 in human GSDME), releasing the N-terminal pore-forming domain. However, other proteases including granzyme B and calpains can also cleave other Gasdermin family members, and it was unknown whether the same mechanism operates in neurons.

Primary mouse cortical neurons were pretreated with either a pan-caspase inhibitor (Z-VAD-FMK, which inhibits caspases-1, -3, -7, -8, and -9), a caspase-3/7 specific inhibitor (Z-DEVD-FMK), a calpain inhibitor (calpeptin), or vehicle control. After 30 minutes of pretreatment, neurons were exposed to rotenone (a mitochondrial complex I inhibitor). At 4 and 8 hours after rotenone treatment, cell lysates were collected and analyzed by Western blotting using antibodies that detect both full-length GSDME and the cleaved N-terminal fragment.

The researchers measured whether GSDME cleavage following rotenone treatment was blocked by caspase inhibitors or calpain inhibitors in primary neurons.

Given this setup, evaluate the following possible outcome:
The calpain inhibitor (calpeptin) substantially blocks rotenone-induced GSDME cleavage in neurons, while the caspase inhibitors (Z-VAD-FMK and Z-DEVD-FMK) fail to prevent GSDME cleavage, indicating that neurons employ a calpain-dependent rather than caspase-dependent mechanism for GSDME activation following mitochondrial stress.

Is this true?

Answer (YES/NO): NO